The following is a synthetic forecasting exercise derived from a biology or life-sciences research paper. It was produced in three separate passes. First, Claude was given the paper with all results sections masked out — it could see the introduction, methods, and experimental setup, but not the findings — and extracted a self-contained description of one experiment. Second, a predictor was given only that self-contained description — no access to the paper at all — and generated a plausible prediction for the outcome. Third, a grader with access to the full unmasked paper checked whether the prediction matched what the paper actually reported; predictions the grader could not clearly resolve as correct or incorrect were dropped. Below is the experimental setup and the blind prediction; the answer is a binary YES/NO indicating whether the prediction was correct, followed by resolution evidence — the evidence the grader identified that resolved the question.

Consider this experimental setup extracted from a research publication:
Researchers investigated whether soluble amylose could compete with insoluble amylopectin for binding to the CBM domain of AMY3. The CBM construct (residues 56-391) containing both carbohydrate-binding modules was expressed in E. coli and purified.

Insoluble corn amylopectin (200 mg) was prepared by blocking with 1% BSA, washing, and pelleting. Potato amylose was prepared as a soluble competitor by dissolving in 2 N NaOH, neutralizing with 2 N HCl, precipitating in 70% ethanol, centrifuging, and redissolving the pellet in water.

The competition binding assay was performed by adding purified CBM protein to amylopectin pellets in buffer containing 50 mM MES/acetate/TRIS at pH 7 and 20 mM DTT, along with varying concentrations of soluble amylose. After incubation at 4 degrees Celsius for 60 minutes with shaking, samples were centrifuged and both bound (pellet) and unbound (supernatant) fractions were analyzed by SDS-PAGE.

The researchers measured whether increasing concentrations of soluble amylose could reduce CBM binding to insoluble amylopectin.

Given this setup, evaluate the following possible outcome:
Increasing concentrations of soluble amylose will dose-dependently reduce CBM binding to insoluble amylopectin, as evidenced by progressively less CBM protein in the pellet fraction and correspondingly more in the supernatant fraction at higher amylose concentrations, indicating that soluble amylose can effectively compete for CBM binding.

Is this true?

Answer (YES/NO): YES